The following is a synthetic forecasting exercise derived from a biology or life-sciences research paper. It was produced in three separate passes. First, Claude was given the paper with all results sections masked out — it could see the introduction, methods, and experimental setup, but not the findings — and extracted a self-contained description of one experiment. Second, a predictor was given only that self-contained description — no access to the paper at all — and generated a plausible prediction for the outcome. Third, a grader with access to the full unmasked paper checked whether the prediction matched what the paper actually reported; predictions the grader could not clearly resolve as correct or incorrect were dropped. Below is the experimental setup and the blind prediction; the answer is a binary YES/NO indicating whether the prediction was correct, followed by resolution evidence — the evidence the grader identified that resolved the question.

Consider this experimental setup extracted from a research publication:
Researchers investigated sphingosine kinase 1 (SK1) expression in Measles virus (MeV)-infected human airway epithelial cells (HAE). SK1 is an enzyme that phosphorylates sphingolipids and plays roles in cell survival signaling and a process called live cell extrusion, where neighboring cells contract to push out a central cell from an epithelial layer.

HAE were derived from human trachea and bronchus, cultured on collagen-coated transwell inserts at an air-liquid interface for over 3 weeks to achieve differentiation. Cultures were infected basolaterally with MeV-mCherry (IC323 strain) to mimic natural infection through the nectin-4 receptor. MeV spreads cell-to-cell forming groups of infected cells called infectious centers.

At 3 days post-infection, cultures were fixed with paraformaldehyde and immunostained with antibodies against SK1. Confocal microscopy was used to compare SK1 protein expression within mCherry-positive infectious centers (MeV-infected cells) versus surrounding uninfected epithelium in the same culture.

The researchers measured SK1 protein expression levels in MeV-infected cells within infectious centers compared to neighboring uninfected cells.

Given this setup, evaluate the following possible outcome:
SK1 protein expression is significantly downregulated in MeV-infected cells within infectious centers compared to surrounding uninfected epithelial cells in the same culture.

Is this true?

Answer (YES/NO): NO